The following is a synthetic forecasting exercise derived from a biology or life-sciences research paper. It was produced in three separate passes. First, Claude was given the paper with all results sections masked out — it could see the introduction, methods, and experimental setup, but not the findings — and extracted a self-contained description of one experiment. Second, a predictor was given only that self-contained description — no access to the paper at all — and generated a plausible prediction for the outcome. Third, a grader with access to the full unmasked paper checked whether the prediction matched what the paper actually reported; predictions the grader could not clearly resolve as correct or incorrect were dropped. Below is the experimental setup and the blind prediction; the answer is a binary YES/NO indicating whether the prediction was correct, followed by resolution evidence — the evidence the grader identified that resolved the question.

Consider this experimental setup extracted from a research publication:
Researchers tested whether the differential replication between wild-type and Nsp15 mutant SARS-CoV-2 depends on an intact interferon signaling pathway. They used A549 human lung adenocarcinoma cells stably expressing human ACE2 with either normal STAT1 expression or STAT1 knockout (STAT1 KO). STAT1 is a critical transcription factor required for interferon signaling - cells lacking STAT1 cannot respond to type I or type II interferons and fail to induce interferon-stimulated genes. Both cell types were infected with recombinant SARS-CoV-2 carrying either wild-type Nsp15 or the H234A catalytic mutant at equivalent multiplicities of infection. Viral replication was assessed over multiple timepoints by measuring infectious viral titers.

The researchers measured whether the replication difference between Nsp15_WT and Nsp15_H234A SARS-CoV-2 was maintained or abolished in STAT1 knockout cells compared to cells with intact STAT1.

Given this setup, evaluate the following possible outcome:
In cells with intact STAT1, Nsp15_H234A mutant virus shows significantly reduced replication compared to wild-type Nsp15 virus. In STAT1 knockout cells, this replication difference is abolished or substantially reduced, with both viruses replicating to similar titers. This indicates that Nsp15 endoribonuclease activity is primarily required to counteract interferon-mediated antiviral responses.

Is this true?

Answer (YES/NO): YES